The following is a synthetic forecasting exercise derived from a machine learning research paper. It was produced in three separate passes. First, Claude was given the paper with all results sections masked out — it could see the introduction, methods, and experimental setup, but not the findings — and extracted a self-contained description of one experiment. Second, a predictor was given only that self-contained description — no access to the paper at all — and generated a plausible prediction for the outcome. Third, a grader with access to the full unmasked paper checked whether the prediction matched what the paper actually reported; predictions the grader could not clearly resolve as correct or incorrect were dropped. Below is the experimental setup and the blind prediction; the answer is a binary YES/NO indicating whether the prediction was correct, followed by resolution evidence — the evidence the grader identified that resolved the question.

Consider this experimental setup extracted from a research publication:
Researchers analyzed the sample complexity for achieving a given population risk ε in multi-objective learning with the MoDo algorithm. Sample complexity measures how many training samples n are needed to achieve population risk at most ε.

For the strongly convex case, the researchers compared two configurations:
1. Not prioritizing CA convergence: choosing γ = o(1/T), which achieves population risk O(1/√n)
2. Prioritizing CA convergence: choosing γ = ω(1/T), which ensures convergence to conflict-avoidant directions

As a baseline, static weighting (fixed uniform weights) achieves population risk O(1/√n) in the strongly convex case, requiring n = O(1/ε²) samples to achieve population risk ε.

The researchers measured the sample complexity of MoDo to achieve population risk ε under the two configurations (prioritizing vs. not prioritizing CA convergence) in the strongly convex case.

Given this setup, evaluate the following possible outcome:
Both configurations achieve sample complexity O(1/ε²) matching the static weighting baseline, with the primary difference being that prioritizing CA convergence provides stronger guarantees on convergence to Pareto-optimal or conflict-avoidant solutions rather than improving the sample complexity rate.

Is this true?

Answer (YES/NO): NO